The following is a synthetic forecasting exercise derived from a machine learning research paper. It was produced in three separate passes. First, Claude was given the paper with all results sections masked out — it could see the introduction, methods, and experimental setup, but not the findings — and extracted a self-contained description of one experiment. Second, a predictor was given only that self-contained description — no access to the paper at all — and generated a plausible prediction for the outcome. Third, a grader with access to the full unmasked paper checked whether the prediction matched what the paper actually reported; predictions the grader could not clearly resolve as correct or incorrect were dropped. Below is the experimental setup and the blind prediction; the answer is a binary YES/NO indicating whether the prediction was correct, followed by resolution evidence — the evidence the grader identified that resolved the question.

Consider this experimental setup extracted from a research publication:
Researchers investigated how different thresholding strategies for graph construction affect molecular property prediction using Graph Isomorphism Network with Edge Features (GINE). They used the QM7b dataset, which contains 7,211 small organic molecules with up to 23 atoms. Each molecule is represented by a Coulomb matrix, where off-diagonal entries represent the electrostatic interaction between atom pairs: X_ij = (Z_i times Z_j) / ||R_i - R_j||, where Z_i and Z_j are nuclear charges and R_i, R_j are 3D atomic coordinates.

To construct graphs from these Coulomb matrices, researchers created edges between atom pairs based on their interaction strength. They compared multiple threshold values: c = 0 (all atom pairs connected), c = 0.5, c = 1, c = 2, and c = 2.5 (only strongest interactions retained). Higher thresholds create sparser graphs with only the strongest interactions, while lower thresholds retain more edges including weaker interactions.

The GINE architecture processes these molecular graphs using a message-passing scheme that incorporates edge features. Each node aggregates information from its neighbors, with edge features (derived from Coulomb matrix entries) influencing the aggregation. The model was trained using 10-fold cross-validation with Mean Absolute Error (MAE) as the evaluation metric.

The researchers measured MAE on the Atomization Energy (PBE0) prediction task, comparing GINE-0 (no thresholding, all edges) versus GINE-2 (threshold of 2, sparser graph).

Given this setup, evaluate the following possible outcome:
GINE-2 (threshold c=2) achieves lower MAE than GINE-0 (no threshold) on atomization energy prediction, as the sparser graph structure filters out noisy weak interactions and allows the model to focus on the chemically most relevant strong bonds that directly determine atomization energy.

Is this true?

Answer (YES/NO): YES